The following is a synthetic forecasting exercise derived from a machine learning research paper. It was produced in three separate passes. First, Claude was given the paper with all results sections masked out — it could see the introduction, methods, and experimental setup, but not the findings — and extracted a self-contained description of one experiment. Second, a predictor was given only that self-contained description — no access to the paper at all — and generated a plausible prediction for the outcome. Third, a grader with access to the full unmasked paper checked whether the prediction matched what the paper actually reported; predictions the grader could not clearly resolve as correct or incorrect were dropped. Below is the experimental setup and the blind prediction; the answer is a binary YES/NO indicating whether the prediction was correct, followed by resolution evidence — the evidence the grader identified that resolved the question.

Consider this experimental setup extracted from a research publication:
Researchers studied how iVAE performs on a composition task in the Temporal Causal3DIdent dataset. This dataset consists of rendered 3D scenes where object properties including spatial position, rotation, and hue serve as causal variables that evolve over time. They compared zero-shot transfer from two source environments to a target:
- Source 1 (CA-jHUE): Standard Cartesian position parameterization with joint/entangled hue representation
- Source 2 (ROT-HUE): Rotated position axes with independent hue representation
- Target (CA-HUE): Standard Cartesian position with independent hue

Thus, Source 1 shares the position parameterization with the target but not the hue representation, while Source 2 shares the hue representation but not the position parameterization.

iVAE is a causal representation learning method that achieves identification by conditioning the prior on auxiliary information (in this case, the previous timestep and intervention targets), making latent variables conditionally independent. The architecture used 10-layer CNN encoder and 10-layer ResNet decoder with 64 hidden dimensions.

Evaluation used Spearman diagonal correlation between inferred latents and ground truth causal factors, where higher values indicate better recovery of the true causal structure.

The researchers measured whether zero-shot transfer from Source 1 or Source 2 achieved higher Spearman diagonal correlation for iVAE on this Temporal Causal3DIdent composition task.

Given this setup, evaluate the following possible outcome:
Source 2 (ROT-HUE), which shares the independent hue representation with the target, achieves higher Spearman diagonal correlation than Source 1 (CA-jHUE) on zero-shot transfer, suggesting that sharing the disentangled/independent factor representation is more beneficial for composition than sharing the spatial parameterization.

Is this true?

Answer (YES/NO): YES